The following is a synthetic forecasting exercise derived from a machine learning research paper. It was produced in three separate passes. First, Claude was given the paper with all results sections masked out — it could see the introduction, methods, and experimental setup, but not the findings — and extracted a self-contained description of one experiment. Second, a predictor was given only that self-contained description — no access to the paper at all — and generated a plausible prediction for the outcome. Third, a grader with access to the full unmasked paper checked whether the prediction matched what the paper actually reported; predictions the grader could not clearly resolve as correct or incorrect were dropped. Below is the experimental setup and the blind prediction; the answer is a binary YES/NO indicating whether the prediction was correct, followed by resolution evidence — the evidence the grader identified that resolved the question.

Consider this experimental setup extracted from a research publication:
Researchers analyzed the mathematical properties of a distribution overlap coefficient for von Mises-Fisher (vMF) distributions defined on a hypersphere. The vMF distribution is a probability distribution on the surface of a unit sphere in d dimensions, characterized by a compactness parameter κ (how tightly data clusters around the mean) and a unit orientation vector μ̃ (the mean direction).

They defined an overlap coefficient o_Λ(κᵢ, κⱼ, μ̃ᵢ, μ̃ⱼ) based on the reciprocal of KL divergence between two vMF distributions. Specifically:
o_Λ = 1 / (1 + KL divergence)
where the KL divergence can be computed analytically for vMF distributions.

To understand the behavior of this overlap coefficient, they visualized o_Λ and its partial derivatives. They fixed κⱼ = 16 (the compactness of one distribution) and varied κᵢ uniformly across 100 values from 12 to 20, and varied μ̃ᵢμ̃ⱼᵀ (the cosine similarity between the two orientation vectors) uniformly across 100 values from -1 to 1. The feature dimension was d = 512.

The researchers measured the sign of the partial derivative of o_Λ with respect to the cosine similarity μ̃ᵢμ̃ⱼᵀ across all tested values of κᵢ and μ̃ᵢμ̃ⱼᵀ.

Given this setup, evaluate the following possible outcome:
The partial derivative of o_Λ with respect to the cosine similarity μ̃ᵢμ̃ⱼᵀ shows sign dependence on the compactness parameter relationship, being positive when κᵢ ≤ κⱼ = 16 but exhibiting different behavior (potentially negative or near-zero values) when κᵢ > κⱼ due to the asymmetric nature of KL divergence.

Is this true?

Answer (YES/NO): NO